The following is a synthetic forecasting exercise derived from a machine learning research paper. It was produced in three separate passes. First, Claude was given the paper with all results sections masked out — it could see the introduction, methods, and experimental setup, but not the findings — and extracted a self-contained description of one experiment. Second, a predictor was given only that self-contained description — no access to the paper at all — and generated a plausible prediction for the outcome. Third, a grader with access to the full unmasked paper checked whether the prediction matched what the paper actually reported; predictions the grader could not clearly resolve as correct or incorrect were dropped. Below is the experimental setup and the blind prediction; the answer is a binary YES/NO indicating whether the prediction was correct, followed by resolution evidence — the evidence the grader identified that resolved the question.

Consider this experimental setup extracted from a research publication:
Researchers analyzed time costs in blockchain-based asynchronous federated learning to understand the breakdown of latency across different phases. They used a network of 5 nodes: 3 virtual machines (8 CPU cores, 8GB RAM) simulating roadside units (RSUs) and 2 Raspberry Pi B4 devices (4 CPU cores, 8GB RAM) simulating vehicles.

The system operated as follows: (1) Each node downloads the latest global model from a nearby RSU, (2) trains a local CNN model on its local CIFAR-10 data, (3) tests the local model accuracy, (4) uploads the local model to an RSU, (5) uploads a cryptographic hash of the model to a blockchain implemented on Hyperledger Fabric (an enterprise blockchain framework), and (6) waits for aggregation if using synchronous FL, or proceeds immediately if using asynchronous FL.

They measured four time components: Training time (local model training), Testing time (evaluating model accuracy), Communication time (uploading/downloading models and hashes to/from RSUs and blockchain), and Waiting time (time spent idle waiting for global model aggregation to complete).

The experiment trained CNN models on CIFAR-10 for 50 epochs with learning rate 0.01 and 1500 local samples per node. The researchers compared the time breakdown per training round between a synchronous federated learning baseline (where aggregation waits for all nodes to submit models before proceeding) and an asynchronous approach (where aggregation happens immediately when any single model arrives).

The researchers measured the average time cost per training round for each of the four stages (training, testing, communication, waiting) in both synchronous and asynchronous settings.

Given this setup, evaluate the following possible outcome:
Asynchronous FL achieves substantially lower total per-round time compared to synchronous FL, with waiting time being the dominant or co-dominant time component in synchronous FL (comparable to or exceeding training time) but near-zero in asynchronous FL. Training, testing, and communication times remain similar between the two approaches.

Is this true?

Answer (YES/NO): YES